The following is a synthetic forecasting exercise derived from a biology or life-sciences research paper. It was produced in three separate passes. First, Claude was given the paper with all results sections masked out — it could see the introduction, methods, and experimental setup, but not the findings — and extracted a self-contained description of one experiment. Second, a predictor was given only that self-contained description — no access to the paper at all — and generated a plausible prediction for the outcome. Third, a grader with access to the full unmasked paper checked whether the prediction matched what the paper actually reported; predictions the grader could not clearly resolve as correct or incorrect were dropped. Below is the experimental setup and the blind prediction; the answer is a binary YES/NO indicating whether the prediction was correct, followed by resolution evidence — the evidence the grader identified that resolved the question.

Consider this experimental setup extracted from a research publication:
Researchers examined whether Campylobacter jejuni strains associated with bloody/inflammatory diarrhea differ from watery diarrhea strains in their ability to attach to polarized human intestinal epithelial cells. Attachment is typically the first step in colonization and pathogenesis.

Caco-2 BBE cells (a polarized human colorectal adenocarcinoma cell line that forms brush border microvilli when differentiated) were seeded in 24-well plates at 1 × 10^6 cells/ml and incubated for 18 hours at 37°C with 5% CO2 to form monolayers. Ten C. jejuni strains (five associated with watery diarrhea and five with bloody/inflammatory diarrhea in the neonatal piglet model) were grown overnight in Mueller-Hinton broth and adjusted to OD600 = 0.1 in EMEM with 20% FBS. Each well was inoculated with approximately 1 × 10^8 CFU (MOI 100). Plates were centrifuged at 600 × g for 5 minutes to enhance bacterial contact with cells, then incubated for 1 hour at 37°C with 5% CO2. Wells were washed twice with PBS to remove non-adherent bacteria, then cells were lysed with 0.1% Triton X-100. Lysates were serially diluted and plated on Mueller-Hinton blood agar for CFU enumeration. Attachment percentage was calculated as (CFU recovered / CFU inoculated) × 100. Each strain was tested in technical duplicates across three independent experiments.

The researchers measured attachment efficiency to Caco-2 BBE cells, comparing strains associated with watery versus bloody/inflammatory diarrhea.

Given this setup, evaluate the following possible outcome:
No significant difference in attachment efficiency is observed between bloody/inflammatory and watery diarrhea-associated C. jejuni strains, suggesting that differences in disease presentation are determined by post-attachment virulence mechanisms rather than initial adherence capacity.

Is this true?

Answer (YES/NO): NO